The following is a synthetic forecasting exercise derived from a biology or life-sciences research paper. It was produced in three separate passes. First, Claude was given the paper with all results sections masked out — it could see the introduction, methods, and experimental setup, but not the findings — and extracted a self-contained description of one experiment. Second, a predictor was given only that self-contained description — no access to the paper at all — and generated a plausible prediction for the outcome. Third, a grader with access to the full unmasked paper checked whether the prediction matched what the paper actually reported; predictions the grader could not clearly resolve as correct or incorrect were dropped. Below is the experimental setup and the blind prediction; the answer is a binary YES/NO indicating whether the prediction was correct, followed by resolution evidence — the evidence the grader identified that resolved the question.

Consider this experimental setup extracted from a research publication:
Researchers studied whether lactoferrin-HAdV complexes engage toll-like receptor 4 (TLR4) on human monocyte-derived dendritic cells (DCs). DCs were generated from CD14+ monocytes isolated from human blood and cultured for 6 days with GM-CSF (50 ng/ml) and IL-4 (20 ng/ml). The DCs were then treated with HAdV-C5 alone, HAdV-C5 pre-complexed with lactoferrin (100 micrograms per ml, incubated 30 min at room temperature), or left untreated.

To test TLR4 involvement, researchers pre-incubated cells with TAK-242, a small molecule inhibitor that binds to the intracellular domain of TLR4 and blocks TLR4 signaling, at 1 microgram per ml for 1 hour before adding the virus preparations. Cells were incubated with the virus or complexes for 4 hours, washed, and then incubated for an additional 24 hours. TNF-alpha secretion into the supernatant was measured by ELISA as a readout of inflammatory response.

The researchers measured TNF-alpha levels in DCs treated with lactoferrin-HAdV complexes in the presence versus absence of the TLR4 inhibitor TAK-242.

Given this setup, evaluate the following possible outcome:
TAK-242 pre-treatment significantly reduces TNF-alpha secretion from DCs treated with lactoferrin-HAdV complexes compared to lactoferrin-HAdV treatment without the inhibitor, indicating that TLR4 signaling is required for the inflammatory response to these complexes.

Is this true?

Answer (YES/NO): YES